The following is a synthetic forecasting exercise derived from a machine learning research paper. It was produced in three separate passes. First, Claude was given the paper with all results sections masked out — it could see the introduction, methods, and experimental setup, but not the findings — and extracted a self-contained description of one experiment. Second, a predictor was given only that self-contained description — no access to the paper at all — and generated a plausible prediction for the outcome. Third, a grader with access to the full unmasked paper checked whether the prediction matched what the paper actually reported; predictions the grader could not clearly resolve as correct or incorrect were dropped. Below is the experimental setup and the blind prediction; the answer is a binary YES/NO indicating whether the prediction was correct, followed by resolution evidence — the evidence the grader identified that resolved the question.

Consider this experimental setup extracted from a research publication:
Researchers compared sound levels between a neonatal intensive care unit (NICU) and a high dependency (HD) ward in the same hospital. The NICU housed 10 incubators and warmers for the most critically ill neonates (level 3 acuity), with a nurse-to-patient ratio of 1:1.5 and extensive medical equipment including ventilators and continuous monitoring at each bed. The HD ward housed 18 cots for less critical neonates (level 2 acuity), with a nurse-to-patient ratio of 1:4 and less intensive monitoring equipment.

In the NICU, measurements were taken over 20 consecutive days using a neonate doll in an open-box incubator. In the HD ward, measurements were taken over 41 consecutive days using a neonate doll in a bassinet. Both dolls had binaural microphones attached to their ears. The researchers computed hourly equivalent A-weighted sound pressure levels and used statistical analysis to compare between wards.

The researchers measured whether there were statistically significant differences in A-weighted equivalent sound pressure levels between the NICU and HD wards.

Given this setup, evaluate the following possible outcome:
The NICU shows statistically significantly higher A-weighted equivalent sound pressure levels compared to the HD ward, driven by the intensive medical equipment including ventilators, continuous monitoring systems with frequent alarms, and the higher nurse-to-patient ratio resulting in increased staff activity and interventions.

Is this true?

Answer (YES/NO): YES